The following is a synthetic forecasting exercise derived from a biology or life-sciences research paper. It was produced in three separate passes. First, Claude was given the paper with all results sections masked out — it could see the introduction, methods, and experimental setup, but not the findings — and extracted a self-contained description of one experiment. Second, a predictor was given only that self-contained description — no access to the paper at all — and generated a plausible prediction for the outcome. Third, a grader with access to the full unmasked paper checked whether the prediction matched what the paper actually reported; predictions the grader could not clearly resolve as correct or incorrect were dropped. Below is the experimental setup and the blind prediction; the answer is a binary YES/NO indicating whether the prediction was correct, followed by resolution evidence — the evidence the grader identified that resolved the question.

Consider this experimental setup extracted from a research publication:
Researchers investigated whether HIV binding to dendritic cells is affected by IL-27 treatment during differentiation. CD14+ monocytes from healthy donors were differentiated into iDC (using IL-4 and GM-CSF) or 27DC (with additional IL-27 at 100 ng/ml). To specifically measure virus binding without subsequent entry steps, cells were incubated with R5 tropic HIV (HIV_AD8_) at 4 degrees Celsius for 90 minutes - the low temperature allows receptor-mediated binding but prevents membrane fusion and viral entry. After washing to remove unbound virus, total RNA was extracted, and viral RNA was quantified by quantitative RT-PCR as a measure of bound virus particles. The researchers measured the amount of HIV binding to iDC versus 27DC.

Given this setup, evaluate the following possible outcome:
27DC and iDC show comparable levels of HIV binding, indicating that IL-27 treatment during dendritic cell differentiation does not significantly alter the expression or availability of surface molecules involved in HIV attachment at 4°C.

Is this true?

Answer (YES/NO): NO